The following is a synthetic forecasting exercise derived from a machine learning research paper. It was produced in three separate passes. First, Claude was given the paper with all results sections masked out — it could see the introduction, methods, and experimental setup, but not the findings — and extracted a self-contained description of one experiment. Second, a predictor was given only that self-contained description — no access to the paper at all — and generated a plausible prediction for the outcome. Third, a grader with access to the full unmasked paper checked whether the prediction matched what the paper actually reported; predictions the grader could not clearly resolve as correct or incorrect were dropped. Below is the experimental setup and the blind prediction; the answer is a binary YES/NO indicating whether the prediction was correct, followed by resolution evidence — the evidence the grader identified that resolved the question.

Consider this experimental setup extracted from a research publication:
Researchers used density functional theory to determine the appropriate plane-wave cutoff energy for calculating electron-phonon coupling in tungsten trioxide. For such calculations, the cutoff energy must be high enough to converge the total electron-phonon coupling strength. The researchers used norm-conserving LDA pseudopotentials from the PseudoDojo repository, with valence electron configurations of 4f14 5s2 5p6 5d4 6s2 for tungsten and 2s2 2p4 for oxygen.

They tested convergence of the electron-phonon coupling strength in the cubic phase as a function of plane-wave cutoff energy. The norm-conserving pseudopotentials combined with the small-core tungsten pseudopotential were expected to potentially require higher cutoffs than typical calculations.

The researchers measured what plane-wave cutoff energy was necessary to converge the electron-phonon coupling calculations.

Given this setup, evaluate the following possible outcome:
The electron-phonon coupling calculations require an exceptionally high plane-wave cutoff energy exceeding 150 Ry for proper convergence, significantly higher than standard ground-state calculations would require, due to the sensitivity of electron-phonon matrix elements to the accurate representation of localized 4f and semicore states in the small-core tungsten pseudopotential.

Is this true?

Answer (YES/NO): NO